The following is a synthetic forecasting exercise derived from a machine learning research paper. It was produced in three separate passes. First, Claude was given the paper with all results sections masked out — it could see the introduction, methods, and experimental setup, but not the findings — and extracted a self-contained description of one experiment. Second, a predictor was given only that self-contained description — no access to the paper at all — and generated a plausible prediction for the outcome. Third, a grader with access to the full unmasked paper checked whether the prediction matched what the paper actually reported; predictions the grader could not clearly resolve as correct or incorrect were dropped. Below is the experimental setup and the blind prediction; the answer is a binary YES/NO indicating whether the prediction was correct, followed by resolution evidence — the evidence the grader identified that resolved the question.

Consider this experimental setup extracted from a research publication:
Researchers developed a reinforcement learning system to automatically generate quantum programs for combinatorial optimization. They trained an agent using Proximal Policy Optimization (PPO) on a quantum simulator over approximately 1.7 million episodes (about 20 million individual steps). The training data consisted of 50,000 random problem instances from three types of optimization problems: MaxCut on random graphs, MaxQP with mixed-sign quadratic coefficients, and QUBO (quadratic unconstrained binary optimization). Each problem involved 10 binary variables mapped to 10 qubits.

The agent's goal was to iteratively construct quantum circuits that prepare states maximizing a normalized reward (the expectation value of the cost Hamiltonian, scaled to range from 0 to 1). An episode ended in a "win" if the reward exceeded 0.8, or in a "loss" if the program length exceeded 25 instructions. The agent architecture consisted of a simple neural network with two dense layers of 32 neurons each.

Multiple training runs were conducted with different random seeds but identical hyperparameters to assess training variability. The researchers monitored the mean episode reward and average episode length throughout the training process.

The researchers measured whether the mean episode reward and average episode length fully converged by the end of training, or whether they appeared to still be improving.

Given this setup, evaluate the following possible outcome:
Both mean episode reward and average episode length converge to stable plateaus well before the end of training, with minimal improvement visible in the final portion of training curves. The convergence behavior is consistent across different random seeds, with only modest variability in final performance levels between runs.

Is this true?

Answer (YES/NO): NO